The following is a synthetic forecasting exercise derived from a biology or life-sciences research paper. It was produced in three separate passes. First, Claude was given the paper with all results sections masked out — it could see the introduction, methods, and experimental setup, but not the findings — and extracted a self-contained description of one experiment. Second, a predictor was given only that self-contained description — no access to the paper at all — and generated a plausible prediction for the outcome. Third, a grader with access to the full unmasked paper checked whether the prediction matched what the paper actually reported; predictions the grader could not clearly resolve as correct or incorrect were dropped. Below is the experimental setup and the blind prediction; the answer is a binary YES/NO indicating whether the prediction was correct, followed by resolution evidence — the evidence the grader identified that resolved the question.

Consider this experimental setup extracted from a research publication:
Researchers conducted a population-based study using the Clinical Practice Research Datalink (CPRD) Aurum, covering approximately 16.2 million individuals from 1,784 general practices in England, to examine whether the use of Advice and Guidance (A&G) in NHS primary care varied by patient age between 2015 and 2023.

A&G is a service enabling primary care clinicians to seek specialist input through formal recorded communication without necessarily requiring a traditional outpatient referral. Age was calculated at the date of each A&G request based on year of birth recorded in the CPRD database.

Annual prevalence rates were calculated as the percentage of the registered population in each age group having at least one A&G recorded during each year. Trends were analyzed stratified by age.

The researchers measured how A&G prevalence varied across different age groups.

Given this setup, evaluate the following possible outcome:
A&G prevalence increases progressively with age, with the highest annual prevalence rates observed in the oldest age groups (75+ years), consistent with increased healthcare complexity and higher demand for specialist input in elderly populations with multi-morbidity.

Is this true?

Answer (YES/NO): NO